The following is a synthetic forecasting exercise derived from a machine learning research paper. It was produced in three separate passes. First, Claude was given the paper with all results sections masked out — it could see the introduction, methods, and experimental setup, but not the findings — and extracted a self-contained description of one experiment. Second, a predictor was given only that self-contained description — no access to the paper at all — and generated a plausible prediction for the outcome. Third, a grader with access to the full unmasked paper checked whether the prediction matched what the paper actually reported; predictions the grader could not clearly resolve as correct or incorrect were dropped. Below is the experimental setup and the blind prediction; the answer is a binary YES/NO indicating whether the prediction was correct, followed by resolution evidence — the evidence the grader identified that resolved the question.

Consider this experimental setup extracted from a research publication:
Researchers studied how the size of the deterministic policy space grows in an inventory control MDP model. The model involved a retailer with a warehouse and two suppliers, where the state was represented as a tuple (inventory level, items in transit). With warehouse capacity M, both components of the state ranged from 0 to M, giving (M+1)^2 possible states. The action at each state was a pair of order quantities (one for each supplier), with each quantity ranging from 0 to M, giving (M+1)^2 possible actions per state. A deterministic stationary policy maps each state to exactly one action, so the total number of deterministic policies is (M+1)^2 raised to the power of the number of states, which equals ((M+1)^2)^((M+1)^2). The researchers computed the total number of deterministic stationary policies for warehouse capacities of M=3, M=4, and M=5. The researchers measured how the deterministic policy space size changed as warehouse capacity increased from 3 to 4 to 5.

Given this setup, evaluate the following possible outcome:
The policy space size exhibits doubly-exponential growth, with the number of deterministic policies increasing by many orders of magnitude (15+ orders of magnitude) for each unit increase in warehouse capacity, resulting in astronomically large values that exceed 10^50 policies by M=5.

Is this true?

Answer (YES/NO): NO